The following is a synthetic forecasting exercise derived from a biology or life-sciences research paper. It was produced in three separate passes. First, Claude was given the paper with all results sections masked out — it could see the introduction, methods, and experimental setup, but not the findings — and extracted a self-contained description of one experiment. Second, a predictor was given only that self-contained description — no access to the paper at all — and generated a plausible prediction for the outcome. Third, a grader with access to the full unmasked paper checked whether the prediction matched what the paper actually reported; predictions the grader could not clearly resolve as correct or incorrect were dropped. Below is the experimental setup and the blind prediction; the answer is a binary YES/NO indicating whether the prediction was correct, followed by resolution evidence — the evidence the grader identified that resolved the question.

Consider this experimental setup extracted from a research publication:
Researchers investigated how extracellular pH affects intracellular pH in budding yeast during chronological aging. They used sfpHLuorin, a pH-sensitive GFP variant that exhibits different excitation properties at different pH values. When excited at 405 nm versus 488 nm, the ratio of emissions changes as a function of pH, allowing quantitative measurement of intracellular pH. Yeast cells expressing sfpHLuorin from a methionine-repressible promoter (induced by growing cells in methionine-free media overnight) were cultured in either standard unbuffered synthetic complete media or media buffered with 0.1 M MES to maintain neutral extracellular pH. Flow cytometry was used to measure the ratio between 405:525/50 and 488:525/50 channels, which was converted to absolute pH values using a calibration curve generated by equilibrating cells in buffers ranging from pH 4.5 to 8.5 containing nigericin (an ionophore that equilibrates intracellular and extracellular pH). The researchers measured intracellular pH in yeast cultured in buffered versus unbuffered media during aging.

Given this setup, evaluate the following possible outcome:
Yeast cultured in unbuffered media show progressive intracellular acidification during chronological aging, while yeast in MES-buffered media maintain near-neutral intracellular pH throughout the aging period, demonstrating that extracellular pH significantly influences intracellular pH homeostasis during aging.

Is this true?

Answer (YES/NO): NO